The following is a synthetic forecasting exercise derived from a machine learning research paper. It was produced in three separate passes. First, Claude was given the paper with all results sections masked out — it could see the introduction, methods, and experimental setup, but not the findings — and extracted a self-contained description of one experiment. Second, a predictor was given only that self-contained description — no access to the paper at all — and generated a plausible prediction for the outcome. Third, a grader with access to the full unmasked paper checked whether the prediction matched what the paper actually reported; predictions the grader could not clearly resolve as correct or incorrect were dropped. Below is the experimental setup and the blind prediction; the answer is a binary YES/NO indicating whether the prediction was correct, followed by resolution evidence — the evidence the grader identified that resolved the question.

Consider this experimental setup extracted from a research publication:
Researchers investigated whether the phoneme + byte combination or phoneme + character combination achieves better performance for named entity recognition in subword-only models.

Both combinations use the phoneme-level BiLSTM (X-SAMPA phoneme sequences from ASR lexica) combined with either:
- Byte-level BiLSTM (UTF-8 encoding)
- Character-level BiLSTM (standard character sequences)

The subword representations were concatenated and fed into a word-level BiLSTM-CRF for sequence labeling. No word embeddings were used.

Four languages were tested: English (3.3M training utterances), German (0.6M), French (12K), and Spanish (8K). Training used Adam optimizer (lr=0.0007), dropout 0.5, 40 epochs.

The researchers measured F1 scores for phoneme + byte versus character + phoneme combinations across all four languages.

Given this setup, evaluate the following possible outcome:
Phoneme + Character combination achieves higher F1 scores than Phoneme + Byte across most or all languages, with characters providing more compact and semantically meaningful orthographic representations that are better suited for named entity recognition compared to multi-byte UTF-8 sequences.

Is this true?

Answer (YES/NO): YES